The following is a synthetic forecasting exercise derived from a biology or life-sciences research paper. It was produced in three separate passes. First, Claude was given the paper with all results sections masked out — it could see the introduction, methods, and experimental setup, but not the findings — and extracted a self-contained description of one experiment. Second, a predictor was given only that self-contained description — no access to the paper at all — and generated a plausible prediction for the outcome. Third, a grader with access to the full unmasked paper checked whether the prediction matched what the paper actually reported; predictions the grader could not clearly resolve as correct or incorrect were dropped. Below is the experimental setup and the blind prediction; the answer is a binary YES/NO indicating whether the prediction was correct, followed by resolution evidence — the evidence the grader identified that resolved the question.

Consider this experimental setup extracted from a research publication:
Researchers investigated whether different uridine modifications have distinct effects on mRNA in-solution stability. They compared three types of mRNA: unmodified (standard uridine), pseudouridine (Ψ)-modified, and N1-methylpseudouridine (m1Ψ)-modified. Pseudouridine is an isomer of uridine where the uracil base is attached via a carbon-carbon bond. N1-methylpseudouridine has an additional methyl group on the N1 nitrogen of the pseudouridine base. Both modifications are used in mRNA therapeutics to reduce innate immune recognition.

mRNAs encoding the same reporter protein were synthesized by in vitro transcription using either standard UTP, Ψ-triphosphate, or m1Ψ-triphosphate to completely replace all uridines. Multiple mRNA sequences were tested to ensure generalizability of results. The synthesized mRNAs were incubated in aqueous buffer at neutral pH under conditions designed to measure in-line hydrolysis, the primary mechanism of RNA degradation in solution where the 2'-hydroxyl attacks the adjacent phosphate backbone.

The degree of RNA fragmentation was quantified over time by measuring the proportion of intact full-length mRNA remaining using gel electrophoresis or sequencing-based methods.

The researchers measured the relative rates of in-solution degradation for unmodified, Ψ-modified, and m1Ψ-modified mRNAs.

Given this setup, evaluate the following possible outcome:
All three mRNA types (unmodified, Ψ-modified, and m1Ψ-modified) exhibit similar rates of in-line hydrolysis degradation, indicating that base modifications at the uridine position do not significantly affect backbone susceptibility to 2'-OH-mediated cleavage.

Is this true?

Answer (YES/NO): NO